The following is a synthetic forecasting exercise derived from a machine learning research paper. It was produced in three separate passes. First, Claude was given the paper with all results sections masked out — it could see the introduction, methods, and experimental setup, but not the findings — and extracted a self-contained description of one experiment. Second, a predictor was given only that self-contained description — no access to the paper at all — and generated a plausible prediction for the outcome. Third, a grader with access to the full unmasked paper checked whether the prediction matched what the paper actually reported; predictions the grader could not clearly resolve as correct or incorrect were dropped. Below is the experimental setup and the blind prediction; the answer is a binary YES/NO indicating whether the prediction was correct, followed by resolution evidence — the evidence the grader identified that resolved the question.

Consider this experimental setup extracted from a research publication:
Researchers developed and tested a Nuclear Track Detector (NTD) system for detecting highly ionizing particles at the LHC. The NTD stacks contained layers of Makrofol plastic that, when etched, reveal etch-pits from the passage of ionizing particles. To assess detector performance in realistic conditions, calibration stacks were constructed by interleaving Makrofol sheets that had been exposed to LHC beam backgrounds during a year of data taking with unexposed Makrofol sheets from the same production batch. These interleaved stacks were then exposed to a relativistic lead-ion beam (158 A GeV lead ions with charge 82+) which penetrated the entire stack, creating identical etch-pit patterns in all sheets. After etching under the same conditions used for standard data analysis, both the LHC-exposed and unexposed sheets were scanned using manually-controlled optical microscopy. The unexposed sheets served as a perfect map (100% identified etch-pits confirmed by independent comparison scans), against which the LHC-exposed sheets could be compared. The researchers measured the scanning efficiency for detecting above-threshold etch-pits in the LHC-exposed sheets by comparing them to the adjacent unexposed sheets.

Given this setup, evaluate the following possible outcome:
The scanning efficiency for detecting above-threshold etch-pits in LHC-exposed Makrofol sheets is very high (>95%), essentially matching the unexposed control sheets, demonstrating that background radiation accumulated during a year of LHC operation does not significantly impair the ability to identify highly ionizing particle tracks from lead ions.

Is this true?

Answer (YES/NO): YES